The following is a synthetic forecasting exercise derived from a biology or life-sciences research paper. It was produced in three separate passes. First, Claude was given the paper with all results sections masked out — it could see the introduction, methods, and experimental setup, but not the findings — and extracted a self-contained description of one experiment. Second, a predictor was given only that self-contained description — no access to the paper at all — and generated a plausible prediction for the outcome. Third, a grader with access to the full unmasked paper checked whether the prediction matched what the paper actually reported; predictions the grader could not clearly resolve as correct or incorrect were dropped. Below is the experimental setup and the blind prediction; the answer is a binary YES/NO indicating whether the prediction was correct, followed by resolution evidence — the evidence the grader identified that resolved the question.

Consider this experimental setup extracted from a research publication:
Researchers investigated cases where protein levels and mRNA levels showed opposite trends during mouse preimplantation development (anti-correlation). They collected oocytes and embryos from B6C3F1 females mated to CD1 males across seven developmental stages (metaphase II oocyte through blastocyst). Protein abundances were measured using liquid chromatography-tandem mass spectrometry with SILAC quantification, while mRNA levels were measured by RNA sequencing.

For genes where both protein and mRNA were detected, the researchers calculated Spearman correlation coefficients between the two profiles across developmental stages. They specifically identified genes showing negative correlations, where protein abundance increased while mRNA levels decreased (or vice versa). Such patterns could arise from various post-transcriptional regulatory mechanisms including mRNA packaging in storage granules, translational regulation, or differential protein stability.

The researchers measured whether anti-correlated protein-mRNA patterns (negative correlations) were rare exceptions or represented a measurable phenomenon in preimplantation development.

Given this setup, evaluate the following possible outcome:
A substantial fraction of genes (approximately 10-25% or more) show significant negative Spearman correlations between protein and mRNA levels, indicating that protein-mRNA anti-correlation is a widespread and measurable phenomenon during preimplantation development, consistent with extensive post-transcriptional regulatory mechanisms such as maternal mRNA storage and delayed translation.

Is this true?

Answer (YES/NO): NO